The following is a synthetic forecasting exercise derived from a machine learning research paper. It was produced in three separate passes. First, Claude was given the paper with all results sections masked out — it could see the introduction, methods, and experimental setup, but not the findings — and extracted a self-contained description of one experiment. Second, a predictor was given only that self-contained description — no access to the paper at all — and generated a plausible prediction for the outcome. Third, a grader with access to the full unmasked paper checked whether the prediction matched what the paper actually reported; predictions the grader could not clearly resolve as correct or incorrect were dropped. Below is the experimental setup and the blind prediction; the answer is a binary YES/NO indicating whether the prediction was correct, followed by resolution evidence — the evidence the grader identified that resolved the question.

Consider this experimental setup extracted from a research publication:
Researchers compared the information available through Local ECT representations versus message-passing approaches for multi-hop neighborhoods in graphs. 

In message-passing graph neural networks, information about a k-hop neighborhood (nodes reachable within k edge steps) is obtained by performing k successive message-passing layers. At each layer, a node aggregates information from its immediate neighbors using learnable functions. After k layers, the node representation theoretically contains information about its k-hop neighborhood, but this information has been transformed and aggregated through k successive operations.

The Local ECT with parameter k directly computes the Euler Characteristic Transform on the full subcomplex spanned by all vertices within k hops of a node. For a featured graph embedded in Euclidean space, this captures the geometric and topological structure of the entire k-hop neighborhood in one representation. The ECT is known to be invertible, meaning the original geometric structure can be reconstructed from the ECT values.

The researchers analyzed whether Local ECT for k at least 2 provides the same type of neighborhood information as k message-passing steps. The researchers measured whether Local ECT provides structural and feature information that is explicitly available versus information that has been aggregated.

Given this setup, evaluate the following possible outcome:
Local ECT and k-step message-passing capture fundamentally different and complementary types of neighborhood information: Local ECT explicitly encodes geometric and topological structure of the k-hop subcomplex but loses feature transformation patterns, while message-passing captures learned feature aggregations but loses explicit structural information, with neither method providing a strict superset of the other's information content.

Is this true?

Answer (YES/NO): NO